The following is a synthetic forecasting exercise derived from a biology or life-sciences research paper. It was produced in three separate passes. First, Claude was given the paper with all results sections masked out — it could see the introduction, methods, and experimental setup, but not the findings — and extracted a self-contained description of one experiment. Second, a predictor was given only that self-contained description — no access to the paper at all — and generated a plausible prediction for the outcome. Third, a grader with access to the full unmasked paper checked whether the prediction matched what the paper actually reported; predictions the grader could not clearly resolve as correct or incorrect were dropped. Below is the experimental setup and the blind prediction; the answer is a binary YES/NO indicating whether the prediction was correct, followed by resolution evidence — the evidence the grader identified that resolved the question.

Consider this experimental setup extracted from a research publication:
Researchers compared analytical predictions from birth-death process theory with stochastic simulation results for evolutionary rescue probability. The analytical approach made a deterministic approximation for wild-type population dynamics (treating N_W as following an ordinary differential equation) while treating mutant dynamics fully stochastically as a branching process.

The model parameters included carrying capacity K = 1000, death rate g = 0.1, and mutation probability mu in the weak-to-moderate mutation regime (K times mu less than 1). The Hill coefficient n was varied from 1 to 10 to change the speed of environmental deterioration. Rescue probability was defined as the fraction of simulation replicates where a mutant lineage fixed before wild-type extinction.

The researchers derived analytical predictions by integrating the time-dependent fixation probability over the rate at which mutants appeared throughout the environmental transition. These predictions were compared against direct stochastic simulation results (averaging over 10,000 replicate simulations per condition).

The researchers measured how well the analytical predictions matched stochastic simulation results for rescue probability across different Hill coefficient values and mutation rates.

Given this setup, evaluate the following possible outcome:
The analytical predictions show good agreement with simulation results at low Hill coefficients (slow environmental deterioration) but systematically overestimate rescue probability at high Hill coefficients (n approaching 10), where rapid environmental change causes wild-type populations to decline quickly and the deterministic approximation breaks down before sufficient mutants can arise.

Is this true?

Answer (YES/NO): NO